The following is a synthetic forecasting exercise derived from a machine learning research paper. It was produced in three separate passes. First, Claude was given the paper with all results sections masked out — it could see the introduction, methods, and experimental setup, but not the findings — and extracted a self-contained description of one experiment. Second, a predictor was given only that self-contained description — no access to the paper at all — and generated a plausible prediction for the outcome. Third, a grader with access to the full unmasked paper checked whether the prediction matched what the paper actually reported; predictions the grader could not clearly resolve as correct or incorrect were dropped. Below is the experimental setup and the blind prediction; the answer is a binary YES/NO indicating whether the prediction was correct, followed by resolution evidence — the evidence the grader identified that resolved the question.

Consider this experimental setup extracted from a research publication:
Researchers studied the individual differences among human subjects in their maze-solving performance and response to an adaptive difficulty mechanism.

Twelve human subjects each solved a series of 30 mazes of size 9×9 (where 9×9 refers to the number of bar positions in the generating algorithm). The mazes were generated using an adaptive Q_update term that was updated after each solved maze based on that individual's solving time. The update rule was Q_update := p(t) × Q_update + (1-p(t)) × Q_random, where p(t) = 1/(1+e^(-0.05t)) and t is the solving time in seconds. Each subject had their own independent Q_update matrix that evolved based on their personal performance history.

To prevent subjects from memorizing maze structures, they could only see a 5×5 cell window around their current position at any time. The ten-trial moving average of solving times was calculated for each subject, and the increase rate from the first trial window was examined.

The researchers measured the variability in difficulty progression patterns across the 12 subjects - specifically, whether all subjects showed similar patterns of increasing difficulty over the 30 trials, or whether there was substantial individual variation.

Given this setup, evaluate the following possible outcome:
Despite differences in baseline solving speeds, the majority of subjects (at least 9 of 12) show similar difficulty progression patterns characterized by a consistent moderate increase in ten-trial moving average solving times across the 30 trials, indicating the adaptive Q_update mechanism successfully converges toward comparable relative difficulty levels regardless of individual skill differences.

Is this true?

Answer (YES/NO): NO